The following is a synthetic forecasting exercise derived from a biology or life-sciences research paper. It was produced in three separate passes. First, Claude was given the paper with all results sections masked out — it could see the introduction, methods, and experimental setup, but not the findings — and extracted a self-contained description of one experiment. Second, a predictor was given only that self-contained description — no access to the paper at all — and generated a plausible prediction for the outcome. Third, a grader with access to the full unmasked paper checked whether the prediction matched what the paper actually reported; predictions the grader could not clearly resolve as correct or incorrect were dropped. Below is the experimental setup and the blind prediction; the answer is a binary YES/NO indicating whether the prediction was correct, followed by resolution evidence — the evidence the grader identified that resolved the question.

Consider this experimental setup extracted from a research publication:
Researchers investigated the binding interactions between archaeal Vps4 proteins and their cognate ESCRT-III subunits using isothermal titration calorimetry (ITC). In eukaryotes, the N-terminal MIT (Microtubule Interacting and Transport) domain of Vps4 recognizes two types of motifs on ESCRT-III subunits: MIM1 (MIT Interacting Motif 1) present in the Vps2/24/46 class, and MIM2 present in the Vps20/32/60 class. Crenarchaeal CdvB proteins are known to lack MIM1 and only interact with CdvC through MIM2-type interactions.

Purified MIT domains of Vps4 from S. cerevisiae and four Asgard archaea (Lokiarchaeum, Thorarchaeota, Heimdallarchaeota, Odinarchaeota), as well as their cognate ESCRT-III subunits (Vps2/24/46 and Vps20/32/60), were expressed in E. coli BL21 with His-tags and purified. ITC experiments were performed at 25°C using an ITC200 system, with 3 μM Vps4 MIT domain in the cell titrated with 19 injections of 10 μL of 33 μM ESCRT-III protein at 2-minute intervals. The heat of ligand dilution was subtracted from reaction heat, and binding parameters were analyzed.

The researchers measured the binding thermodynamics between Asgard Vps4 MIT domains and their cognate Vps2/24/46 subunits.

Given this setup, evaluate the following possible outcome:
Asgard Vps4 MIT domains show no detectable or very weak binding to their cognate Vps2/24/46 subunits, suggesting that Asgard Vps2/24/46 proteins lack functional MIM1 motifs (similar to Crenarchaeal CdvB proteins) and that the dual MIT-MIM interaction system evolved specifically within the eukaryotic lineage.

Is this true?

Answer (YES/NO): NO